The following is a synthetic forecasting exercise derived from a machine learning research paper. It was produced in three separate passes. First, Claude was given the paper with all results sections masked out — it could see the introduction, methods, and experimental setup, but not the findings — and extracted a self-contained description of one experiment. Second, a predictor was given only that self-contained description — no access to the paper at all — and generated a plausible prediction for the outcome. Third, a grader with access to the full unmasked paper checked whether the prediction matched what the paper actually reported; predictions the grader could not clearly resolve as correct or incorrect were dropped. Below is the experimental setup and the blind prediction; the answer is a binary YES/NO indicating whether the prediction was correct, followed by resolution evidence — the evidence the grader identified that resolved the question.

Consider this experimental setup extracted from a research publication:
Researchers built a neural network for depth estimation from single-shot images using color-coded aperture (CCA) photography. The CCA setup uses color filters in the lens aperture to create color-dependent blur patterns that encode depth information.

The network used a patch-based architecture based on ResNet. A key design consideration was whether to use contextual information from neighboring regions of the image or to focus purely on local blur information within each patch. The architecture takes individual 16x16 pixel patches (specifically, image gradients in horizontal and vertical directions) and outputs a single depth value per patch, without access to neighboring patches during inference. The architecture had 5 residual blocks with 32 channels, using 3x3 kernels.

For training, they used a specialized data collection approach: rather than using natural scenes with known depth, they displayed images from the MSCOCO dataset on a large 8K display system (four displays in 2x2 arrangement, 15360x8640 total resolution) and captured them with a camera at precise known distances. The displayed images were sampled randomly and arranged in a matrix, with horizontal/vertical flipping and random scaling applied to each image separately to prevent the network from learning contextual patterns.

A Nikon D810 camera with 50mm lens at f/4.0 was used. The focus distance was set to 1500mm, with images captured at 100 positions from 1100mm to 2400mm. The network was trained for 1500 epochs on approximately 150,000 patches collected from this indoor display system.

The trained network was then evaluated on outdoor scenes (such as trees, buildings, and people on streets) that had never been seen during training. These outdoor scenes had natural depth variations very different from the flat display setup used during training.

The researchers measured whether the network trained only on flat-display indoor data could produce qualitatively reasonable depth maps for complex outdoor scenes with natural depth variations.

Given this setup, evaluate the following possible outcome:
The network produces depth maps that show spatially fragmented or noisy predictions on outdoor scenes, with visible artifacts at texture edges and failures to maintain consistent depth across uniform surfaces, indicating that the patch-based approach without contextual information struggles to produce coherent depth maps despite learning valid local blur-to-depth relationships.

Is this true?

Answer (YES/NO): NO